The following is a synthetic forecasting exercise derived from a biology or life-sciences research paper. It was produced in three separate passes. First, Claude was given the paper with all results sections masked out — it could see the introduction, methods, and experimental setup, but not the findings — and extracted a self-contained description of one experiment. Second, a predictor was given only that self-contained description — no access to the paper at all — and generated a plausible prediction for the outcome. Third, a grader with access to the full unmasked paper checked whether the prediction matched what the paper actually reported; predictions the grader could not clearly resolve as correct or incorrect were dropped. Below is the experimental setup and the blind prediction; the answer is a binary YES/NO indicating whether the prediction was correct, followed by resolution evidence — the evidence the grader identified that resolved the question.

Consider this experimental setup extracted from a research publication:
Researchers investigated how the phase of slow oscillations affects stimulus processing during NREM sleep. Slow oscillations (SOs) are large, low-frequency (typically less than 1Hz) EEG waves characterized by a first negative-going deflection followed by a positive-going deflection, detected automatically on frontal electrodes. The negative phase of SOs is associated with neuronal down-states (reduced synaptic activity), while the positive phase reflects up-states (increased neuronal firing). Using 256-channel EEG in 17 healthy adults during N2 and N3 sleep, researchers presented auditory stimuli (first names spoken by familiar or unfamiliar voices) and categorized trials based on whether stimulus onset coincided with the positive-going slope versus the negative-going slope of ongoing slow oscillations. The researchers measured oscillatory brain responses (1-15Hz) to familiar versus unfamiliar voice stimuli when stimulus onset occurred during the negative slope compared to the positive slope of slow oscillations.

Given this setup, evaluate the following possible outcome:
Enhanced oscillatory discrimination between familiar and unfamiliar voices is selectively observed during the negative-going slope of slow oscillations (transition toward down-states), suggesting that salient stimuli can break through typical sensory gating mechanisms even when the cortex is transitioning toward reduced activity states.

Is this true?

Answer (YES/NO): NO